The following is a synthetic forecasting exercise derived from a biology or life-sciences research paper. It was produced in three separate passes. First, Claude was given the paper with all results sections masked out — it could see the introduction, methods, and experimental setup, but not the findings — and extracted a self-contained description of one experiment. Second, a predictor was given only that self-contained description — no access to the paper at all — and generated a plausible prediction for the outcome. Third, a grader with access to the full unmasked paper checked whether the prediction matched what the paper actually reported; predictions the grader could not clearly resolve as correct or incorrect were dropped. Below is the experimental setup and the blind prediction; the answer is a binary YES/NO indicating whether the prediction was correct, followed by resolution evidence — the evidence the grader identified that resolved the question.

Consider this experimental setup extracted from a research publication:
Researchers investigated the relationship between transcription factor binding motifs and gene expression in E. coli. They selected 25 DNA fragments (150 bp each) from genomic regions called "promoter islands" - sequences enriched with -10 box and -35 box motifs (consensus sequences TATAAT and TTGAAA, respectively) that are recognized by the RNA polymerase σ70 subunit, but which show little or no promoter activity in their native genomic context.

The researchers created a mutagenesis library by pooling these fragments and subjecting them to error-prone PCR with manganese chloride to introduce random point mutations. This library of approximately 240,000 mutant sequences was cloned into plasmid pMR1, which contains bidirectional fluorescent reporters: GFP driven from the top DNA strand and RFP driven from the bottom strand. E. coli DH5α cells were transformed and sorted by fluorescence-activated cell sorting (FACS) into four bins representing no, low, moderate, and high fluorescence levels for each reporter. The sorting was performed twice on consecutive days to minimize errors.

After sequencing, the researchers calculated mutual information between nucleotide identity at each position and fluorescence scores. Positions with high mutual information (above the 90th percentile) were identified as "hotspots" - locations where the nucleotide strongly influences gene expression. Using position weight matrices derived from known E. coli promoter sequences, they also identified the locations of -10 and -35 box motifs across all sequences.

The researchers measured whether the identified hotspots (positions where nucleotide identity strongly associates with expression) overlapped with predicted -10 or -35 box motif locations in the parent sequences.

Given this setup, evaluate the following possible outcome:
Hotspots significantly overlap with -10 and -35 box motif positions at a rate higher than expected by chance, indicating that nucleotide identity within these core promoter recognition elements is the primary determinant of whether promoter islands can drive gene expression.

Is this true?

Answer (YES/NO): NO